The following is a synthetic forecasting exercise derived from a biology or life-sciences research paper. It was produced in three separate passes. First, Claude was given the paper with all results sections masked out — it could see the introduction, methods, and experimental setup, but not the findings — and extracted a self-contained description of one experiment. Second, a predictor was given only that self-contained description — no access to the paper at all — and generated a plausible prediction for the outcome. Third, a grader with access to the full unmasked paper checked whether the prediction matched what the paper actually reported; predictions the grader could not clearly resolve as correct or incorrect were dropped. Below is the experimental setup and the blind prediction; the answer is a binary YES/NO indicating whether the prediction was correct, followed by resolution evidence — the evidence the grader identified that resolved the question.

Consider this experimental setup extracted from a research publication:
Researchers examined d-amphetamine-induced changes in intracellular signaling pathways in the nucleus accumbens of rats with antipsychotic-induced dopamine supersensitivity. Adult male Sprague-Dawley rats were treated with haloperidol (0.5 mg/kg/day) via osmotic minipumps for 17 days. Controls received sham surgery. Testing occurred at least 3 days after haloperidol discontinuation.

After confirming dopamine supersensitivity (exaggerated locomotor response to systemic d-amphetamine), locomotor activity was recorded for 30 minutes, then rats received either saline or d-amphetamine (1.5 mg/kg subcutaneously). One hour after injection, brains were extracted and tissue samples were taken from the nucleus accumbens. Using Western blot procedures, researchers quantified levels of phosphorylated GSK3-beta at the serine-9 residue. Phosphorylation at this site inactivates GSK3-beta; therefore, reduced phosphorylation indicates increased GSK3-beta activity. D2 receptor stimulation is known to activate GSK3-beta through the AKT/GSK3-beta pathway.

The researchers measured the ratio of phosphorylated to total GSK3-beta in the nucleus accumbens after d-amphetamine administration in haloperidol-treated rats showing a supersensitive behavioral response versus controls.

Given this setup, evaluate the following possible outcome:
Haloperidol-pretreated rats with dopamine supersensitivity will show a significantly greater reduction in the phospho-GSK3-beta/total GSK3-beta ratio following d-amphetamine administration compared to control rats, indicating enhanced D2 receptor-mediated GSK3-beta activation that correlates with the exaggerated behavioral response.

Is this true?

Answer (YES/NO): NO